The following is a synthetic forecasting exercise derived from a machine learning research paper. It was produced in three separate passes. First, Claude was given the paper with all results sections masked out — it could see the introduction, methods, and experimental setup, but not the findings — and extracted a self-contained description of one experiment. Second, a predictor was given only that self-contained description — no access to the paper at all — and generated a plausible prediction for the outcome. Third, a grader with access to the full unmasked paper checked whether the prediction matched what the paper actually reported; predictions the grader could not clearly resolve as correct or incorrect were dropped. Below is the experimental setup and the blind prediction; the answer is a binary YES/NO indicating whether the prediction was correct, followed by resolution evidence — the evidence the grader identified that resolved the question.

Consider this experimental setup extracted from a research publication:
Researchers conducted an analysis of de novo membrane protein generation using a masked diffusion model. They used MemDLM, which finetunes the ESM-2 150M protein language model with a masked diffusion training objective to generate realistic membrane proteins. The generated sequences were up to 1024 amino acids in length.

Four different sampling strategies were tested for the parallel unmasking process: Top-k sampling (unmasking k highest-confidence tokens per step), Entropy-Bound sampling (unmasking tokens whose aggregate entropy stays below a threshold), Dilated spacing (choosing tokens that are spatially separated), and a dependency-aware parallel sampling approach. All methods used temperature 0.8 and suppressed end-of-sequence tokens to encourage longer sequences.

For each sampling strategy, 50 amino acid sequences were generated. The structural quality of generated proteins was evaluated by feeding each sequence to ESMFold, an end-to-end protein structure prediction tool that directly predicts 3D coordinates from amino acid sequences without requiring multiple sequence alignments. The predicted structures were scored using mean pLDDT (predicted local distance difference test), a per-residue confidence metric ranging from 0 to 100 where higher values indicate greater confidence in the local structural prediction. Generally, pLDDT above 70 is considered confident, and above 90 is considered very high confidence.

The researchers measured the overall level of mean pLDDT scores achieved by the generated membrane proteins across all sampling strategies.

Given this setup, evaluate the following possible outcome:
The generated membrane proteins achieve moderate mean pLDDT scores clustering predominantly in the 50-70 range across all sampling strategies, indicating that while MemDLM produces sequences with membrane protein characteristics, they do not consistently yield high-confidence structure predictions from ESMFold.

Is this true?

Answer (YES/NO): NO